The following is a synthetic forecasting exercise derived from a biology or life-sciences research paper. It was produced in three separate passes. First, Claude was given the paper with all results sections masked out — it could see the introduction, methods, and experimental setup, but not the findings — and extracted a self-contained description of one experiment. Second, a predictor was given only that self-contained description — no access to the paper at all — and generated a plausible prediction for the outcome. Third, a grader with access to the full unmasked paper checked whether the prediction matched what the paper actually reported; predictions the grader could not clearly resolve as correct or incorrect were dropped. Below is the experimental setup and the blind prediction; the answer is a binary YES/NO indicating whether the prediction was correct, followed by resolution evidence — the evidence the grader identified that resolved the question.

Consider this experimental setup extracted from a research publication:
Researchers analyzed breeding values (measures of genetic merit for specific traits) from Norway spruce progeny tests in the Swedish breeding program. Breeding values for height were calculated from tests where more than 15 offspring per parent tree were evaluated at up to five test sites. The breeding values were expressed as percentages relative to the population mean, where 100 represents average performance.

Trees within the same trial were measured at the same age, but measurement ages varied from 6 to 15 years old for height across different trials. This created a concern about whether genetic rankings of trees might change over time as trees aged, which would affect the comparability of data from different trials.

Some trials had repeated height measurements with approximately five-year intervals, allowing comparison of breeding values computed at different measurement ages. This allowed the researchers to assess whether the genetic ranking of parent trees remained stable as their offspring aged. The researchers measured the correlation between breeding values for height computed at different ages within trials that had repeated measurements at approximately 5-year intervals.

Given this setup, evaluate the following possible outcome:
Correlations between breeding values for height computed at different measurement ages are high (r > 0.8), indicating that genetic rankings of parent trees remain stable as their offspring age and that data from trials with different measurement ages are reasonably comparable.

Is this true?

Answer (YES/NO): YES